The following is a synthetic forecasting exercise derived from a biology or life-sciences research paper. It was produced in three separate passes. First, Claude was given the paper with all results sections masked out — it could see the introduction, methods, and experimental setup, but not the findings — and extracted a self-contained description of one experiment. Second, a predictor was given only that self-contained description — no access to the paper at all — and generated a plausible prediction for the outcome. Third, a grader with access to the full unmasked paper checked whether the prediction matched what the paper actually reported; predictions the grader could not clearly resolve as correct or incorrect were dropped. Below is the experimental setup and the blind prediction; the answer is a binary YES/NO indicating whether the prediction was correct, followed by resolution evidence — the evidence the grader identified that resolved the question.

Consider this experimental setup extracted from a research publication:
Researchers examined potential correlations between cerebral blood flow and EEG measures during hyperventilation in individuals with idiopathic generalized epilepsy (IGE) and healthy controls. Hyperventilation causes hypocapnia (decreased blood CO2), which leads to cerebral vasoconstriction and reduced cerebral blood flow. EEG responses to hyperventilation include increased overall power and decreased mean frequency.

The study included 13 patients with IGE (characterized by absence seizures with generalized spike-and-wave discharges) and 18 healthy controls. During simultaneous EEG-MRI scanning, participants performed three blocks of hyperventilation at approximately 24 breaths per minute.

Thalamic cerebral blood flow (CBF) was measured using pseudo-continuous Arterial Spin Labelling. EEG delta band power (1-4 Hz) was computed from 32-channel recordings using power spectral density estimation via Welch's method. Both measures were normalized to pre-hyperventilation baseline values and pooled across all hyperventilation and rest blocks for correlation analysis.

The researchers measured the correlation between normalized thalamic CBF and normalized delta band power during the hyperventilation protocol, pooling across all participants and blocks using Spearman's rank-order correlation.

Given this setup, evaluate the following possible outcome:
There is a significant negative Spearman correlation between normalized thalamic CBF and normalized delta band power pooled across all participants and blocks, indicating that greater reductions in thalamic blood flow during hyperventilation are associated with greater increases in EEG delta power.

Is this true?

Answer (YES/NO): NO